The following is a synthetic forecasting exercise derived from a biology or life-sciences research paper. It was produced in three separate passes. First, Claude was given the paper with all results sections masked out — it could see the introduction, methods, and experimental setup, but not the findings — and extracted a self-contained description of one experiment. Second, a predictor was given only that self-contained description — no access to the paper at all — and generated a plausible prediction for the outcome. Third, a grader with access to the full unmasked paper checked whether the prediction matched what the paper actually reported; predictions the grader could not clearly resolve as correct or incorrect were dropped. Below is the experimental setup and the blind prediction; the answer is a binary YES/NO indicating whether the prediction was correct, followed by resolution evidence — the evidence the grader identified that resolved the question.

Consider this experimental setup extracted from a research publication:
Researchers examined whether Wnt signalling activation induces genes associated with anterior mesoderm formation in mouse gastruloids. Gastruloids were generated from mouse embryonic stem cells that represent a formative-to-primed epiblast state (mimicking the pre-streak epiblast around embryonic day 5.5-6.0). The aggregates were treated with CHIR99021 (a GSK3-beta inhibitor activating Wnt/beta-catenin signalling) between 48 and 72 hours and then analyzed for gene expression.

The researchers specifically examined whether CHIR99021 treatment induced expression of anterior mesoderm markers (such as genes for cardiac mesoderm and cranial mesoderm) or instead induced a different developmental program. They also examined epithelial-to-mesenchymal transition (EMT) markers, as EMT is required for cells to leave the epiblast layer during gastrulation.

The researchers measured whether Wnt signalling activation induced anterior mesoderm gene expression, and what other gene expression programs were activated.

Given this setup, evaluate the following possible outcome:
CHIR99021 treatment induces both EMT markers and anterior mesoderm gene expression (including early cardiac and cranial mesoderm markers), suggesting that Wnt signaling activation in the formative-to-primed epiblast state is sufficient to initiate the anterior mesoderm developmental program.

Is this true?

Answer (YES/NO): NO